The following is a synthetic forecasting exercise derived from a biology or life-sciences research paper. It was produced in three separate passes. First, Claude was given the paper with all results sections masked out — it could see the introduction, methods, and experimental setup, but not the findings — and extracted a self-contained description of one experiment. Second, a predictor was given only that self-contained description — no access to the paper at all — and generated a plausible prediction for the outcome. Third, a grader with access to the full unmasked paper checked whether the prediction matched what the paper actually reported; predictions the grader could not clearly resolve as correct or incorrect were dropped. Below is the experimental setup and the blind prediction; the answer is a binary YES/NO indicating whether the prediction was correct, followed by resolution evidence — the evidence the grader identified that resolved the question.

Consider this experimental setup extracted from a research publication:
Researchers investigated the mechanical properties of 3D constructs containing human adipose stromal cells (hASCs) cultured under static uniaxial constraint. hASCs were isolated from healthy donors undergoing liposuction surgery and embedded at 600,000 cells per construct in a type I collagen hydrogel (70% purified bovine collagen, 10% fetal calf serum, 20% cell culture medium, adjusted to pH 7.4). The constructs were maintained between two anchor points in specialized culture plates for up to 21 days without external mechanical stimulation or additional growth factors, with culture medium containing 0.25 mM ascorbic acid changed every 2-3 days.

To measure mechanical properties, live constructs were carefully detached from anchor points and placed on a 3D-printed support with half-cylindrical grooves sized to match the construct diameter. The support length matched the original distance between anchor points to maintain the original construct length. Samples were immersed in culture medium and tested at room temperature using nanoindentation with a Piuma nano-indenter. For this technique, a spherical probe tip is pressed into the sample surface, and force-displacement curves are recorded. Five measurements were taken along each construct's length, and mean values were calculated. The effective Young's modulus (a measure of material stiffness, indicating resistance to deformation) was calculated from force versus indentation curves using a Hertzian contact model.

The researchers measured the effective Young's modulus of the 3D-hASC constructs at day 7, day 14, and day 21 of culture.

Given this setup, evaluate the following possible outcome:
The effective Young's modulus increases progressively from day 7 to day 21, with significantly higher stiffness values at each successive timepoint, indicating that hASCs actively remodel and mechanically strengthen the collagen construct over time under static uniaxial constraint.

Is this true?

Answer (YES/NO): YES